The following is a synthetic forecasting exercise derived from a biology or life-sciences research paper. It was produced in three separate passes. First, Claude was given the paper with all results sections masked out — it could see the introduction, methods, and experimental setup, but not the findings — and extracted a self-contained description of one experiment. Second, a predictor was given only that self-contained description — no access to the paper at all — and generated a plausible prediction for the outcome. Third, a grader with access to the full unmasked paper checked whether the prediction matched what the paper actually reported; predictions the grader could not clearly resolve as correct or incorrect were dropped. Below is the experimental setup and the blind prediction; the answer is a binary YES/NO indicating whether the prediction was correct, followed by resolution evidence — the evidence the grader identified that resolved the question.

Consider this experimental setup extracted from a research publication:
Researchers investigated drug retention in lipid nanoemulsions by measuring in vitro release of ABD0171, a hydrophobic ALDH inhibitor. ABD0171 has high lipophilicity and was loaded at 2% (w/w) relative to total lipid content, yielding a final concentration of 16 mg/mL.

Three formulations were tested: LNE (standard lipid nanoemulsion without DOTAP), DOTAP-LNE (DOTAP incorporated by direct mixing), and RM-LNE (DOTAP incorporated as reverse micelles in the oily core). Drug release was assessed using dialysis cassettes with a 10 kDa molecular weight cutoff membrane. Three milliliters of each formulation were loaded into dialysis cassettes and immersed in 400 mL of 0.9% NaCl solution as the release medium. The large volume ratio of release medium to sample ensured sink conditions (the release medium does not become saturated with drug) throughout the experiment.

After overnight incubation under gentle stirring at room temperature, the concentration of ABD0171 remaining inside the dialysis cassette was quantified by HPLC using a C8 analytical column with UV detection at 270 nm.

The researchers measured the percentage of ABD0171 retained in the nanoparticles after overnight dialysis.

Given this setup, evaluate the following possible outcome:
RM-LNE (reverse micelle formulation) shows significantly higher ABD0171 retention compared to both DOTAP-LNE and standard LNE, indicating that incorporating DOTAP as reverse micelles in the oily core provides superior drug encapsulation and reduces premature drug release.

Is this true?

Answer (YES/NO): NO